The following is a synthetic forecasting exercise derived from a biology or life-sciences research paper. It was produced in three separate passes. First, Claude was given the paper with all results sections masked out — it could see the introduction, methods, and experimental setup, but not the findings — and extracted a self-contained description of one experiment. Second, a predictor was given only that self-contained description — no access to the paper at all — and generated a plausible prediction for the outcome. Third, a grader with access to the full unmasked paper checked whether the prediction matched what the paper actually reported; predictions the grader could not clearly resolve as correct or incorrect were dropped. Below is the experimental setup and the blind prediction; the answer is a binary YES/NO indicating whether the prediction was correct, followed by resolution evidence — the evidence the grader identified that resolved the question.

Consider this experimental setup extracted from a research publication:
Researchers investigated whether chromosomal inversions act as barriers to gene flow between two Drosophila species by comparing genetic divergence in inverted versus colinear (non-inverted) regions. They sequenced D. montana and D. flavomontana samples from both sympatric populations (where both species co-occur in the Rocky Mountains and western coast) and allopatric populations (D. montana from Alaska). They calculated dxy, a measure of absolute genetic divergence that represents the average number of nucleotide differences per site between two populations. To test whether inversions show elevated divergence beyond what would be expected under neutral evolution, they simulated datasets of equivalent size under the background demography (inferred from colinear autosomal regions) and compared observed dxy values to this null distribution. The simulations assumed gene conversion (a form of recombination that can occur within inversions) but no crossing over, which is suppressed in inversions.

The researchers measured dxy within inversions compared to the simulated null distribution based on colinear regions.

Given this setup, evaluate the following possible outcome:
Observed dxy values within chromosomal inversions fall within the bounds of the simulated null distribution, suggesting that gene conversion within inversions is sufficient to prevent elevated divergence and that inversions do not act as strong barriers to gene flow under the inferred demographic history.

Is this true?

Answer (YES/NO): NO